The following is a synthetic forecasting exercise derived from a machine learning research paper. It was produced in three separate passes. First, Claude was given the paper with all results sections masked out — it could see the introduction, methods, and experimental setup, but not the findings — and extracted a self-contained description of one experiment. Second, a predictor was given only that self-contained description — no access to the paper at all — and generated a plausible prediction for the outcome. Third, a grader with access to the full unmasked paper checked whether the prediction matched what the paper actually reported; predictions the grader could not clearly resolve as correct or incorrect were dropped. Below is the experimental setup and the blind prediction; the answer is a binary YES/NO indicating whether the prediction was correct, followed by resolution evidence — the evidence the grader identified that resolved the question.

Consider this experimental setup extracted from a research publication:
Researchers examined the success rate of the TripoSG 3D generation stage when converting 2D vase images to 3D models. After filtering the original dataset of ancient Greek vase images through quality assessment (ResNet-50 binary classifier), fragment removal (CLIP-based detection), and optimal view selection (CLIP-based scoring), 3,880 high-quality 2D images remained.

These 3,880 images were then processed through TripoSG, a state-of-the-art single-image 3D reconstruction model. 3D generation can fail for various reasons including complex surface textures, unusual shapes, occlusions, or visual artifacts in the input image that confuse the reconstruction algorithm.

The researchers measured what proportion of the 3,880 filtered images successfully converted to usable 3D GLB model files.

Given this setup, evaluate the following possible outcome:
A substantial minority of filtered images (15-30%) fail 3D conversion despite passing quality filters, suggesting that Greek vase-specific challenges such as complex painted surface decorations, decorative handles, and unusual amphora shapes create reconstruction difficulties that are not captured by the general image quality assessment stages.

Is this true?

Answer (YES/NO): NO